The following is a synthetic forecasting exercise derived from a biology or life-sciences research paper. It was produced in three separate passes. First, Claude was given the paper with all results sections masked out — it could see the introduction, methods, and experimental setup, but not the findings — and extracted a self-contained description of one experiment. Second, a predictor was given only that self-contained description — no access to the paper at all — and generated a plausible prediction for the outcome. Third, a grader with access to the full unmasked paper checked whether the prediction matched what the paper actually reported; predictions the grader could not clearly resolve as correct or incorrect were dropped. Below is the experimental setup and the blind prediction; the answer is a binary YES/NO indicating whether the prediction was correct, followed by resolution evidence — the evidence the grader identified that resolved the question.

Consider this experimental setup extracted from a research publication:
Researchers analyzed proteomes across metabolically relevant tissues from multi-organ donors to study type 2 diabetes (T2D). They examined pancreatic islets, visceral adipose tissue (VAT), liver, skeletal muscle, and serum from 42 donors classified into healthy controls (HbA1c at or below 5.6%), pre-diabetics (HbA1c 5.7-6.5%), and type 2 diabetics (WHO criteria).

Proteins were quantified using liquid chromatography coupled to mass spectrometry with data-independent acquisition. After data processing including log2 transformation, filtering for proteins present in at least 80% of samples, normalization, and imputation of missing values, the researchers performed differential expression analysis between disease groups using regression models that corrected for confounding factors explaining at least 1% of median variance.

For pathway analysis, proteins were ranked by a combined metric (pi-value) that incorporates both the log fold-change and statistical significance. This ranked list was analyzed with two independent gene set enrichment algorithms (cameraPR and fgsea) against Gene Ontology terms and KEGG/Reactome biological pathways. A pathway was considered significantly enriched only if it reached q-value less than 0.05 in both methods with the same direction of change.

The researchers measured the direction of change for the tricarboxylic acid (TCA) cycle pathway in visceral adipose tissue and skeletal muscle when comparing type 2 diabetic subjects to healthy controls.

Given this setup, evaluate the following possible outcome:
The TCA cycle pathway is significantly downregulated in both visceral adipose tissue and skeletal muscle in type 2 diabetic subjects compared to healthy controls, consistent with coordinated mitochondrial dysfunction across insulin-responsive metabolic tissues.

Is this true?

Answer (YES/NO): YES